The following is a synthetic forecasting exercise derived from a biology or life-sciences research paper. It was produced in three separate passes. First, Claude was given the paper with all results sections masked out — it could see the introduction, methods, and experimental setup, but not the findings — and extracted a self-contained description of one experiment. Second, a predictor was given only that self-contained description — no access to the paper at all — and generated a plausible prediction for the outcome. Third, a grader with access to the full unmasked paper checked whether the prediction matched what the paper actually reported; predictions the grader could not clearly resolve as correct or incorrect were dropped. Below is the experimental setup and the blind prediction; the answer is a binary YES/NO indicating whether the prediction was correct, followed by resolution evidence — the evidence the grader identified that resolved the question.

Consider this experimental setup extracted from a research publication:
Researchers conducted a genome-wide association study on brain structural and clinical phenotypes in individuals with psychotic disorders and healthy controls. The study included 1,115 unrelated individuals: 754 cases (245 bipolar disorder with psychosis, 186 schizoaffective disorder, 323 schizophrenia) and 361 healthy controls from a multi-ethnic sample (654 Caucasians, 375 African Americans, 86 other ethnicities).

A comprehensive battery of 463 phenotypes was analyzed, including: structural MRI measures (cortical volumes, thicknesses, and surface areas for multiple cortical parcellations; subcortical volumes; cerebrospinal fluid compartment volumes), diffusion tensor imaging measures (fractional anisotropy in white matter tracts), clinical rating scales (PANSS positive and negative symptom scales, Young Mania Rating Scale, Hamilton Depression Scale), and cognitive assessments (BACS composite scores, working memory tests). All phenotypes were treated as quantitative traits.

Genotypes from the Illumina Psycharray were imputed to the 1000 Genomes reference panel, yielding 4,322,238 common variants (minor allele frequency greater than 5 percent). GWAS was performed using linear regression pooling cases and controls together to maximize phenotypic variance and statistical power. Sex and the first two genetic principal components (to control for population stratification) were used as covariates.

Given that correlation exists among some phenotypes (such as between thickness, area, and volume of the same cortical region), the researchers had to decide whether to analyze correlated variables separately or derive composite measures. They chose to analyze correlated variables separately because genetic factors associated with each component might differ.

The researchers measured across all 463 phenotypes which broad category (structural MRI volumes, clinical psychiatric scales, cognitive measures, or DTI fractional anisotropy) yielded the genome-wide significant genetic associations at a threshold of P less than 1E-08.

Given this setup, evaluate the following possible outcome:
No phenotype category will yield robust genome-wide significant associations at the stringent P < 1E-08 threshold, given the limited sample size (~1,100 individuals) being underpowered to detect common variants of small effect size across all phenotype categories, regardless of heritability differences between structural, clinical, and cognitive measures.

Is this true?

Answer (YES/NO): NO